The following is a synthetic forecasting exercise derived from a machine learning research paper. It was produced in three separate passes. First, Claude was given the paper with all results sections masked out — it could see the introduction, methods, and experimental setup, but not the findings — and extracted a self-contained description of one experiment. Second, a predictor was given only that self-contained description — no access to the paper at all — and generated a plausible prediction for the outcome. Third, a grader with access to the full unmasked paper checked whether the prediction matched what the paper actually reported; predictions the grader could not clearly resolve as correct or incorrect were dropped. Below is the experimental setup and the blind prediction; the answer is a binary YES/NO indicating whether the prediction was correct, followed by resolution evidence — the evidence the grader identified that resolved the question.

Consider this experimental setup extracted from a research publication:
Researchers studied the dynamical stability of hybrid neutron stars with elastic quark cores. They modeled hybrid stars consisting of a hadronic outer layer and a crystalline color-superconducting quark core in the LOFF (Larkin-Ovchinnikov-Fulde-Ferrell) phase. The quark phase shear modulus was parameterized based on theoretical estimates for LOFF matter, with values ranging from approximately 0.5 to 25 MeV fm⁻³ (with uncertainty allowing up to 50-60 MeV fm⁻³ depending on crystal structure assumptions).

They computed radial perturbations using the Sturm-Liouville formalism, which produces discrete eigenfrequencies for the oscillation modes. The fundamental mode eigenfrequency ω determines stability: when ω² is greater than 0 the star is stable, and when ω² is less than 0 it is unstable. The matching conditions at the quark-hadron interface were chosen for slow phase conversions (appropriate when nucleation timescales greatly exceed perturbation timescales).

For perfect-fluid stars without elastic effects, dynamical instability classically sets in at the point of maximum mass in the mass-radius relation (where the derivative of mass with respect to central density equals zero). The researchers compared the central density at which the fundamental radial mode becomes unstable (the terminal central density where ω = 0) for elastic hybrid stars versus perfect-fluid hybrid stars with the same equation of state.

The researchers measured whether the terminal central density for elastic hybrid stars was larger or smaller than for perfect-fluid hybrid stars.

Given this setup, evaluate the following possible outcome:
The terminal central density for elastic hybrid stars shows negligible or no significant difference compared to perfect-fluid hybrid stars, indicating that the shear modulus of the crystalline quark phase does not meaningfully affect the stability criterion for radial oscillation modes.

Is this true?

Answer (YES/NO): NO